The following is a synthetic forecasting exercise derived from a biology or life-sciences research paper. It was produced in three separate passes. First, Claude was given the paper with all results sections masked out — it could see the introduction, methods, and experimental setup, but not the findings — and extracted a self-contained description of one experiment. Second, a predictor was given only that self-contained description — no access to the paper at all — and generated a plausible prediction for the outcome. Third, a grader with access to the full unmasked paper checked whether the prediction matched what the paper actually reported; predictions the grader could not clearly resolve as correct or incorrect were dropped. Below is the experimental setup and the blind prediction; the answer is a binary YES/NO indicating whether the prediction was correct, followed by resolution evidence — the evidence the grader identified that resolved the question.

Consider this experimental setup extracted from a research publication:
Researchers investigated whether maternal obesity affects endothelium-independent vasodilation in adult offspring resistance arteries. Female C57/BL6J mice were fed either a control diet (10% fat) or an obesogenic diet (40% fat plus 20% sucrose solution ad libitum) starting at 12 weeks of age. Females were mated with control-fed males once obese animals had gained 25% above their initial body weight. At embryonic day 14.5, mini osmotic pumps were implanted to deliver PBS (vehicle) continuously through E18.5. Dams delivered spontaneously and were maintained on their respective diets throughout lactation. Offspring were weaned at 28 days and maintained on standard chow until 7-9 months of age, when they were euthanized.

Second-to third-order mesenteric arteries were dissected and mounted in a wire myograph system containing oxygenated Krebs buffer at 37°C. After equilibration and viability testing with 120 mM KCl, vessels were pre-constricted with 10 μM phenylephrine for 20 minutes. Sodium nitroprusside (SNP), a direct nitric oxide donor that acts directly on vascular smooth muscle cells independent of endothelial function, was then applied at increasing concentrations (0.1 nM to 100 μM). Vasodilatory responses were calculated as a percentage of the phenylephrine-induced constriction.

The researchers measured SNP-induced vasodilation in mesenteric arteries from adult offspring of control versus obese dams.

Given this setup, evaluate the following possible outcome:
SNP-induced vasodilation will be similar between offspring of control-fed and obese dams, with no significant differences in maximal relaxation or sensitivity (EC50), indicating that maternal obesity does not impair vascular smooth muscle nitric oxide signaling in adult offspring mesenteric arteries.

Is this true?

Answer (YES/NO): YES